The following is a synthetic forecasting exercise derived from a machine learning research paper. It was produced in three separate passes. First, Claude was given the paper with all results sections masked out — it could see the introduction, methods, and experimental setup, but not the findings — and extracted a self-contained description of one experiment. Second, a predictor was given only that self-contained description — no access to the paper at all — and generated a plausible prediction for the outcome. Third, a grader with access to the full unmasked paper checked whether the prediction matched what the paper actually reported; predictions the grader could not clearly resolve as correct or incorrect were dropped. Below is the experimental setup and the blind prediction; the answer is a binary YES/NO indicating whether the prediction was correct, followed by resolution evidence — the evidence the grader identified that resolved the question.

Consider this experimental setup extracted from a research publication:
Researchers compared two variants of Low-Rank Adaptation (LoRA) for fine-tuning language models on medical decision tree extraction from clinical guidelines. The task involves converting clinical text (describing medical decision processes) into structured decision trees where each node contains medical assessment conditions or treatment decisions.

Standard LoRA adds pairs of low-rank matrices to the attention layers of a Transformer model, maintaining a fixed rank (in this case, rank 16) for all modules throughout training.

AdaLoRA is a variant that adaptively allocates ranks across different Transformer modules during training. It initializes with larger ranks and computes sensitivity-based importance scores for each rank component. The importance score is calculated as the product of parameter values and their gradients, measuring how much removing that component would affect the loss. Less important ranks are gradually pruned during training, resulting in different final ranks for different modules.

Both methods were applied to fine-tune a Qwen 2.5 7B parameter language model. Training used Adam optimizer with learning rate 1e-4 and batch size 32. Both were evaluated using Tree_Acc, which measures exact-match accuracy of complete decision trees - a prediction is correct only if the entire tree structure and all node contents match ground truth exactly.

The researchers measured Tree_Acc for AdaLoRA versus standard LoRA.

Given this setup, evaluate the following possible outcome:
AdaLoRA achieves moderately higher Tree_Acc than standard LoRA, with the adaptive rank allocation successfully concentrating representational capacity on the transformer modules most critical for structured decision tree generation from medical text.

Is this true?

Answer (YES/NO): NO